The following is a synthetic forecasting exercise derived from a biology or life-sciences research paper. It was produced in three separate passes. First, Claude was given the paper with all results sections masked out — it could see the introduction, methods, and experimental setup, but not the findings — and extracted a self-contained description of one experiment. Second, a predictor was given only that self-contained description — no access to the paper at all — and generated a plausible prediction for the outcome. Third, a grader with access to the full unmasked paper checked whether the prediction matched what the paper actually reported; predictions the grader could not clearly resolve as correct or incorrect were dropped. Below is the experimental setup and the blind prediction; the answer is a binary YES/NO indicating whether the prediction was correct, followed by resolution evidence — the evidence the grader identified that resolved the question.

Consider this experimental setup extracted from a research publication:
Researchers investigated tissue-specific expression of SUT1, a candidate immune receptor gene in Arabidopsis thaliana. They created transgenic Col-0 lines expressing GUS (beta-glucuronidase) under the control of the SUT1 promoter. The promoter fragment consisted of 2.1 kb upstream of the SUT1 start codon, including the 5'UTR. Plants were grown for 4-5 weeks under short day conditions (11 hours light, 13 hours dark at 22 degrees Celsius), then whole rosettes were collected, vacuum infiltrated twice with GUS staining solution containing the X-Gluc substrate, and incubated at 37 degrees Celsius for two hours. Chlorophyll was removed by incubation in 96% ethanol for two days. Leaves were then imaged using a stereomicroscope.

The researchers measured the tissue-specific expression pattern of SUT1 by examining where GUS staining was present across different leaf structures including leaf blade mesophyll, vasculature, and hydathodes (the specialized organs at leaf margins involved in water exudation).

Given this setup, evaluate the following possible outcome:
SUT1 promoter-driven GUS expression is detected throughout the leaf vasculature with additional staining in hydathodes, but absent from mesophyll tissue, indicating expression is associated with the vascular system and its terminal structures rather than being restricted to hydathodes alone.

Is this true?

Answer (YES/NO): NO